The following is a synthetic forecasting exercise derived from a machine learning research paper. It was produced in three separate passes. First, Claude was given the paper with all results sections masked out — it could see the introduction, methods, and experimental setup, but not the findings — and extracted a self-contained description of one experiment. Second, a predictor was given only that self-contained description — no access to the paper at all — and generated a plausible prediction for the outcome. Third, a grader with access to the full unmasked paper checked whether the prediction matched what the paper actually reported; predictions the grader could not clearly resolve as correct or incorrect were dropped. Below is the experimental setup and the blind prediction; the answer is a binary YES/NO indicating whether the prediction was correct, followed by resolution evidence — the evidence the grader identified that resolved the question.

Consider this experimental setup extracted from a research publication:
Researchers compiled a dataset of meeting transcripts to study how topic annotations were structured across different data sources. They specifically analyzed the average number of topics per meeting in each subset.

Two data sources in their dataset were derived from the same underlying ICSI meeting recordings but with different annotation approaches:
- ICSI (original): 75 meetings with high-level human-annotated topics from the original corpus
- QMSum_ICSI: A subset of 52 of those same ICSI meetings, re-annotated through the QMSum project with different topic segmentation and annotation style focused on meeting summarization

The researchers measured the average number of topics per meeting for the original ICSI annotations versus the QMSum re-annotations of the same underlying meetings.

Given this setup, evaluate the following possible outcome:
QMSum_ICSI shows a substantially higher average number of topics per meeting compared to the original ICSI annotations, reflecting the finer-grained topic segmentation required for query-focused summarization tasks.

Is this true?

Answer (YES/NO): NO